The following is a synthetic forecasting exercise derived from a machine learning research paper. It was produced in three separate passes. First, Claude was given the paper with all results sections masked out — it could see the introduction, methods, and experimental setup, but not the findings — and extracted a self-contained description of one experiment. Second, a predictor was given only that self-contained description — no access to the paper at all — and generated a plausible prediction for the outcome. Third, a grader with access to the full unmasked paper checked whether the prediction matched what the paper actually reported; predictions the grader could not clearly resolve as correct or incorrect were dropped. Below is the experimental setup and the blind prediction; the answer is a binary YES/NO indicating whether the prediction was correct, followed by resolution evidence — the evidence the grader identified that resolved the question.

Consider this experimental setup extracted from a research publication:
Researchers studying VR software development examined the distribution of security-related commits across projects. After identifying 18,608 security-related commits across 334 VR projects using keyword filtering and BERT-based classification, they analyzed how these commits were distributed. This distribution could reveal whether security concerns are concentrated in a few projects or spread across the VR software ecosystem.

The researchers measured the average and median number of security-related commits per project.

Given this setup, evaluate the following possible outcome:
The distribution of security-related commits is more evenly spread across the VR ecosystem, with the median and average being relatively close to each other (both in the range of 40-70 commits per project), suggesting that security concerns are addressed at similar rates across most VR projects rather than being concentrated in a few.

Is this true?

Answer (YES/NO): NO